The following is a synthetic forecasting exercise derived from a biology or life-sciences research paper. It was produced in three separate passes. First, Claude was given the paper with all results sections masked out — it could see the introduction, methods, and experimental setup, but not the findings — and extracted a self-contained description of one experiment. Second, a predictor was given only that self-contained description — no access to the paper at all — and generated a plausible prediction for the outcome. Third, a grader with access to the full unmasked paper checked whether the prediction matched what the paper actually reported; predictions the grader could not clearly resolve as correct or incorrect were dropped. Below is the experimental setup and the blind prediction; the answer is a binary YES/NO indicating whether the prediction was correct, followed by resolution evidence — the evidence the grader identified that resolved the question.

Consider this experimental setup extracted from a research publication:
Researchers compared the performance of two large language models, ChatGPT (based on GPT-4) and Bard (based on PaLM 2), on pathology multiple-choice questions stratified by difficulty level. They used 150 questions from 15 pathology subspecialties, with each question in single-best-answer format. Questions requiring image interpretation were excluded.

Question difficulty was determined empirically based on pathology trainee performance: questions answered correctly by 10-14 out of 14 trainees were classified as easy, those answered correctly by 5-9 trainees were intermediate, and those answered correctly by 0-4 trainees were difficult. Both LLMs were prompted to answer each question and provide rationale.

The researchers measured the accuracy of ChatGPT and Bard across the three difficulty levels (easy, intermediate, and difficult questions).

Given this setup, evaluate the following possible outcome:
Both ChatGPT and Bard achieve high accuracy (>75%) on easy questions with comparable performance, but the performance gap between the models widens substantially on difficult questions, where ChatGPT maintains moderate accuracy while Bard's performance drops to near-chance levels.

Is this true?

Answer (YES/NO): NO